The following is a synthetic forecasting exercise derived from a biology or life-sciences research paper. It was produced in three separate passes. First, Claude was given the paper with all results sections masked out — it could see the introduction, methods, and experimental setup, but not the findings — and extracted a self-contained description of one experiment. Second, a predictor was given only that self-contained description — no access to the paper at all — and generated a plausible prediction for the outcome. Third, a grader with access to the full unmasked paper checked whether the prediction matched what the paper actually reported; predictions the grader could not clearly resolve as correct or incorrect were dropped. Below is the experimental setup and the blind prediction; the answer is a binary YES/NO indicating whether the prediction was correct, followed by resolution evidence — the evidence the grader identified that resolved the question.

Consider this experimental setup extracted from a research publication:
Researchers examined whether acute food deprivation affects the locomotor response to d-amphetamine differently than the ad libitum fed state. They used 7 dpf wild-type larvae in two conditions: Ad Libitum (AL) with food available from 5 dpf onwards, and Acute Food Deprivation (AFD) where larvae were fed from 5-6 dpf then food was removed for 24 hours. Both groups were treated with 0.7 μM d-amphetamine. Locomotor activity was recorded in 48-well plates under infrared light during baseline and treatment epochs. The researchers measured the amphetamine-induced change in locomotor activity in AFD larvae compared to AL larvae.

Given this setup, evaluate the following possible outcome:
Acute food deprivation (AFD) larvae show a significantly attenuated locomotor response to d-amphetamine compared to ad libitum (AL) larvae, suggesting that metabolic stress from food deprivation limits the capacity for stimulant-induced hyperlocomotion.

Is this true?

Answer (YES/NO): NO